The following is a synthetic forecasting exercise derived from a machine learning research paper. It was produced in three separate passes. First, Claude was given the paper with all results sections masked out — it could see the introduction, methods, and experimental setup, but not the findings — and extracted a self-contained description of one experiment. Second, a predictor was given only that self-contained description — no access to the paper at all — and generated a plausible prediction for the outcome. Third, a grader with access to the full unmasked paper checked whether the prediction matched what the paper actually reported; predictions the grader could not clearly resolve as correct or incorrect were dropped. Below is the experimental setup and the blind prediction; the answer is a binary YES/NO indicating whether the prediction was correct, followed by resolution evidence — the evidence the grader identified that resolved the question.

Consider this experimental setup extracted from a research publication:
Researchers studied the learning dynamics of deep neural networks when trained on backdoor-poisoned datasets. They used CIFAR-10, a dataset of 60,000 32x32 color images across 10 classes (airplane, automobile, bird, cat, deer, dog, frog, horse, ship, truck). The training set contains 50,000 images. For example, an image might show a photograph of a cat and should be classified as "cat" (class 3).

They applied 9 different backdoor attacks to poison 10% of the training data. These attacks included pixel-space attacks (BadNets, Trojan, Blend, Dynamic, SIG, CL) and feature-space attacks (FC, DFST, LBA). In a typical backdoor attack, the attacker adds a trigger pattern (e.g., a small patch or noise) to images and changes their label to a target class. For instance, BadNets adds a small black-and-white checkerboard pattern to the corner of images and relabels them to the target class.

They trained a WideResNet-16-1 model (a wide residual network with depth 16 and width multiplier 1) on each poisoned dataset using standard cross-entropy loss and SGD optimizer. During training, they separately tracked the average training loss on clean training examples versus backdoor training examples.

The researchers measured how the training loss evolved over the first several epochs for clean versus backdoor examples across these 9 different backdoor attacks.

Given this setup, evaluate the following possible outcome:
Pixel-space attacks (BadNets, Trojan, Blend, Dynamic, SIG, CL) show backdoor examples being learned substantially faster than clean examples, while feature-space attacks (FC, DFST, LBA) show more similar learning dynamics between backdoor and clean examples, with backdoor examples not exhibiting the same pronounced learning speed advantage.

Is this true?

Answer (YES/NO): NO